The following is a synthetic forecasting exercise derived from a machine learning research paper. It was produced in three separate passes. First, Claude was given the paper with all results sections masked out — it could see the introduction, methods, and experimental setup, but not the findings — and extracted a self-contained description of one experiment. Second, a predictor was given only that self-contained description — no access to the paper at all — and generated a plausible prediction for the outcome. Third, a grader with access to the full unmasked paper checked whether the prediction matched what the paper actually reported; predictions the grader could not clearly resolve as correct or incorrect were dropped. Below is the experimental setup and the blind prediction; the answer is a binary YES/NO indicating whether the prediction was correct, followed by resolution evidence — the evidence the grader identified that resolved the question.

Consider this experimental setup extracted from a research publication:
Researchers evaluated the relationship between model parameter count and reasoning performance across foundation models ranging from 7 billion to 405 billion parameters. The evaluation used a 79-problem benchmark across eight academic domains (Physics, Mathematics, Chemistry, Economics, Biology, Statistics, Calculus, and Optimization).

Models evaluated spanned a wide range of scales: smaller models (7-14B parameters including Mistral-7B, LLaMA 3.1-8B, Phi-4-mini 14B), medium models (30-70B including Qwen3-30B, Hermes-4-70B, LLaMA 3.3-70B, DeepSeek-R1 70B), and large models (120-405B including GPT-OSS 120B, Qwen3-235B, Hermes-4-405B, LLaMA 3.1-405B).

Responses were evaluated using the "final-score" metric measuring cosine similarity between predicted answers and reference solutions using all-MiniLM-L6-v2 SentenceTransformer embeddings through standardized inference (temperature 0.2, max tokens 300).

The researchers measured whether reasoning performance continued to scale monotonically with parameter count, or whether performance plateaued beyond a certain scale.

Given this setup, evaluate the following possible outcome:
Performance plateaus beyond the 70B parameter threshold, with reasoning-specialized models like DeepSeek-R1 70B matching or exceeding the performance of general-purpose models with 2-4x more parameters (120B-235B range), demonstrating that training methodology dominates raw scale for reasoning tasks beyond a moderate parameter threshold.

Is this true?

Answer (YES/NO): NO